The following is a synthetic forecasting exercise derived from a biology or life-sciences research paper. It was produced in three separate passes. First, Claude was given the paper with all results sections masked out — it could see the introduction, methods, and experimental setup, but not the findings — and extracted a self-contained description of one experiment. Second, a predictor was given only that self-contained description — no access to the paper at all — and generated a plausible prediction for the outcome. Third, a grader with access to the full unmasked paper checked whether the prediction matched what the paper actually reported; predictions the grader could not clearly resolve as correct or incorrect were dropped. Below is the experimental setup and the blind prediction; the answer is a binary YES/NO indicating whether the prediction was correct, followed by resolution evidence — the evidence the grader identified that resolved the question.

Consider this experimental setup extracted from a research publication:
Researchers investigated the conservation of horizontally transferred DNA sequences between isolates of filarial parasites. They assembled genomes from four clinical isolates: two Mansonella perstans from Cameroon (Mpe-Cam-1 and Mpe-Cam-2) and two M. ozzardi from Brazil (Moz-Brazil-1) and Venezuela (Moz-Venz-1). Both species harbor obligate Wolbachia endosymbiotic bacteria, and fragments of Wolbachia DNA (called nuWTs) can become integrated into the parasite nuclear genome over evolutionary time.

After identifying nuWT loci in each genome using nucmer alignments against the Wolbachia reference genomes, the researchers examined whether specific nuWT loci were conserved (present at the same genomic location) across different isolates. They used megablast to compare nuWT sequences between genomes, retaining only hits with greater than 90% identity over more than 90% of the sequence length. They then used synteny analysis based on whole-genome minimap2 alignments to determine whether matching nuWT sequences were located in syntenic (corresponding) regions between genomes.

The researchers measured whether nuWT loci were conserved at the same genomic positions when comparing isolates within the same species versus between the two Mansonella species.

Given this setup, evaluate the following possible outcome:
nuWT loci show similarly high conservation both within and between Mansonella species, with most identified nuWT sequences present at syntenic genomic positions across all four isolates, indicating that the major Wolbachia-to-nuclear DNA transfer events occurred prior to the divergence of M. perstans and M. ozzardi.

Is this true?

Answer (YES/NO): NO